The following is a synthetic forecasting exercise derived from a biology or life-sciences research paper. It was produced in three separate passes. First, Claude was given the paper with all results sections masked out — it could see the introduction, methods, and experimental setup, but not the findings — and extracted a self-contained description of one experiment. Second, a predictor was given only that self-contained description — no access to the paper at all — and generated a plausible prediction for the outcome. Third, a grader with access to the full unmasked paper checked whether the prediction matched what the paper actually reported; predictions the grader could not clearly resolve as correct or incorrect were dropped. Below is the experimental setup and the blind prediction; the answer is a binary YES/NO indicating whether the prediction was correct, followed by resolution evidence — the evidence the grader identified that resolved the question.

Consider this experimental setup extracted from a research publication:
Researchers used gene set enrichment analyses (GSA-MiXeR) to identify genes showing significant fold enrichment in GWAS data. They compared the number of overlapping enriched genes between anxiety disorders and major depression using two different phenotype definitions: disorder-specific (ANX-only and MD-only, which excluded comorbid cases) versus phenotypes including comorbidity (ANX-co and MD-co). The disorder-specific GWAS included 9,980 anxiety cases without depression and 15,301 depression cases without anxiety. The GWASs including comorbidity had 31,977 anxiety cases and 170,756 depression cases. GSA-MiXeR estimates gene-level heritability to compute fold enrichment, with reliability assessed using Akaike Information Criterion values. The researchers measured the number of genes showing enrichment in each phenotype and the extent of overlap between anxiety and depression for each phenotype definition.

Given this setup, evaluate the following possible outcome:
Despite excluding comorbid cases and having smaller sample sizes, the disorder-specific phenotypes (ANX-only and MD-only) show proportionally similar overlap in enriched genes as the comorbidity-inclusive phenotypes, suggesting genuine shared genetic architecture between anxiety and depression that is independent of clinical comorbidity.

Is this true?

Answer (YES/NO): NO